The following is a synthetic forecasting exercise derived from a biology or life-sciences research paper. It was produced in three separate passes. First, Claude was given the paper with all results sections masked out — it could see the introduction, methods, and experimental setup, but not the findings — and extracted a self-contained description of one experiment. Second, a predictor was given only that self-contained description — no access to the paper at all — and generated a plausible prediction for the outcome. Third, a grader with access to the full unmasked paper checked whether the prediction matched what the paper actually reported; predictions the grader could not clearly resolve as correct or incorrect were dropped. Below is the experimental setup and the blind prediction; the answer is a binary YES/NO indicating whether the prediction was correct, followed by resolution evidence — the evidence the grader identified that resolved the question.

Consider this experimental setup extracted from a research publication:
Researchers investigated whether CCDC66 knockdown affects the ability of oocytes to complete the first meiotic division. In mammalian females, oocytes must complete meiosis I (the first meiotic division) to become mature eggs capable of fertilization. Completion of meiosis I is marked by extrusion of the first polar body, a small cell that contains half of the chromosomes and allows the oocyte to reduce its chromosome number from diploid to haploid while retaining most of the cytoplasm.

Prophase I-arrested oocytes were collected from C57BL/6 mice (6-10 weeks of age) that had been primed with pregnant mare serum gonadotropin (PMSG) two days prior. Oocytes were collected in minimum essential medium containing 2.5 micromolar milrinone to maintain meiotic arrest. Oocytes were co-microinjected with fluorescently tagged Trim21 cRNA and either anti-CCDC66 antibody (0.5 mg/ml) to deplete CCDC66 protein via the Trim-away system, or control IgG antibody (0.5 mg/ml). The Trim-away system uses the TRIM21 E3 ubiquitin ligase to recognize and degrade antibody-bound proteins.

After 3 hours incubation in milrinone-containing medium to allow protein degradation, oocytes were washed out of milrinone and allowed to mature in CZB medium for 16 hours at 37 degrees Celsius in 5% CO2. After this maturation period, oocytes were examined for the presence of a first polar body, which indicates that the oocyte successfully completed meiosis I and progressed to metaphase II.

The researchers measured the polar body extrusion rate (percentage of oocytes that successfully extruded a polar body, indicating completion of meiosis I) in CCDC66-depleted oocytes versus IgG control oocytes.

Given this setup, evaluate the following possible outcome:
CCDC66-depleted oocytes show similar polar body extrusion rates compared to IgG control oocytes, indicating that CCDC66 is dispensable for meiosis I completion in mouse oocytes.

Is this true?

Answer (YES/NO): NO